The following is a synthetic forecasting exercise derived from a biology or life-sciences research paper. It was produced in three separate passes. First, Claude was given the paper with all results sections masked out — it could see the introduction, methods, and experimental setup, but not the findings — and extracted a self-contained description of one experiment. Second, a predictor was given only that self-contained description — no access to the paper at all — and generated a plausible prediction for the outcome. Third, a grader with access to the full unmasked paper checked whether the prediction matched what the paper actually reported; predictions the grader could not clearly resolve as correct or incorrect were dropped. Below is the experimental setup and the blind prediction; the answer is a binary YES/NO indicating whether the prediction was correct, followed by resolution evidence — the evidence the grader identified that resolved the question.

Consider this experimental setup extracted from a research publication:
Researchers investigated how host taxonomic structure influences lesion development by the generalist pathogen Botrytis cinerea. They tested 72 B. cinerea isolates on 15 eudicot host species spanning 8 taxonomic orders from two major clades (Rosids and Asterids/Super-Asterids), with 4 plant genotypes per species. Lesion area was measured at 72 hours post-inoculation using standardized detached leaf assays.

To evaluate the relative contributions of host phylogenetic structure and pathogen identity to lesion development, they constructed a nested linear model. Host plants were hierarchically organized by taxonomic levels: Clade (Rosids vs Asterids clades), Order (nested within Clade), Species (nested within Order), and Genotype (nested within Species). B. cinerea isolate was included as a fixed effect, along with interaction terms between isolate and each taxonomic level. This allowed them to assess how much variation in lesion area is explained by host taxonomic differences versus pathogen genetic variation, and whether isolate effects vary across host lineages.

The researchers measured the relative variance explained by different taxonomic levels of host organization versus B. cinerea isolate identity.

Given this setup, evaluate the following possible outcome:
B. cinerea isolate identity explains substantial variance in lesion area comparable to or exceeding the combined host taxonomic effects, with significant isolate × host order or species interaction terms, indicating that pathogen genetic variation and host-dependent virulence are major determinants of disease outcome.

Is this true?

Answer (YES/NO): NO